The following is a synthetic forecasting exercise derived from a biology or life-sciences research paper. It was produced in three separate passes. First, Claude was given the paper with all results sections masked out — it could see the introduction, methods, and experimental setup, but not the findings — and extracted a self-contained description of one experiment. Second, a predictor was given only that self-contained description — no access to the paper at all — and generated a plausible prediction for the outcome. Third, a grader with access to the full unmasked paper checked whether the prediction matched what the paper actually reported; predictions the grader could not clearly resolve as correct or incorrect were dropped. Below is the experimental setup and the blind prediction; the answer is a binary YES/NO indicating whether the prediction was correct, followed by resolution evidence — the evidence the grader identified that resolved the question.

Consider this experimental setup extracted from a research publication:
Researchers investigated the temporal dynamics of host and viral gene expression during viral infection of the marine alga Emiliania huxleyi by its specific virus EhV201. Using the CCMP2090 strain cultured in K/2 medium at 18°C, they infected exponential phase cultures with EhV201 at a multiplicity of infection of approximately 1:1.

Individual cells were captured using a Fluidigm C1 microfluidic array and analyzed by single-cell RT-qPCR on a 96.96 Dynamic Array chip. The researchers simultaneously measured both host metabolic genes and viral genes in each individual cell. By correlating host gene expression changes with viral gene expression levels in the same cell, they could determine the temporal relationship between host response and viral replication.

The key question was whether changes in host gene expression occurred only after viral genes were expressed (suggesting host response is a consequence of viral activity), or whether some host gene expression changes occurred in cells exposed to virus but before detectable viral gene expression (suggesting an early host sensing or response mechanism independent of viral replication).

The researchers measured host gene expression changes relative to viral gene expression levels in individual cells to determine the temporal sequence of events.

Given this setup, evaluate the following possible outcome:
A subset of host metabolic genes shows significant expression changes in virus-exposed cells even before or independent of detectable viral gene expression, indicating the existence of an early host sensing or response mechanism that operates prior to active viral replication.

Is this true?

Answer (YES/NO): YES